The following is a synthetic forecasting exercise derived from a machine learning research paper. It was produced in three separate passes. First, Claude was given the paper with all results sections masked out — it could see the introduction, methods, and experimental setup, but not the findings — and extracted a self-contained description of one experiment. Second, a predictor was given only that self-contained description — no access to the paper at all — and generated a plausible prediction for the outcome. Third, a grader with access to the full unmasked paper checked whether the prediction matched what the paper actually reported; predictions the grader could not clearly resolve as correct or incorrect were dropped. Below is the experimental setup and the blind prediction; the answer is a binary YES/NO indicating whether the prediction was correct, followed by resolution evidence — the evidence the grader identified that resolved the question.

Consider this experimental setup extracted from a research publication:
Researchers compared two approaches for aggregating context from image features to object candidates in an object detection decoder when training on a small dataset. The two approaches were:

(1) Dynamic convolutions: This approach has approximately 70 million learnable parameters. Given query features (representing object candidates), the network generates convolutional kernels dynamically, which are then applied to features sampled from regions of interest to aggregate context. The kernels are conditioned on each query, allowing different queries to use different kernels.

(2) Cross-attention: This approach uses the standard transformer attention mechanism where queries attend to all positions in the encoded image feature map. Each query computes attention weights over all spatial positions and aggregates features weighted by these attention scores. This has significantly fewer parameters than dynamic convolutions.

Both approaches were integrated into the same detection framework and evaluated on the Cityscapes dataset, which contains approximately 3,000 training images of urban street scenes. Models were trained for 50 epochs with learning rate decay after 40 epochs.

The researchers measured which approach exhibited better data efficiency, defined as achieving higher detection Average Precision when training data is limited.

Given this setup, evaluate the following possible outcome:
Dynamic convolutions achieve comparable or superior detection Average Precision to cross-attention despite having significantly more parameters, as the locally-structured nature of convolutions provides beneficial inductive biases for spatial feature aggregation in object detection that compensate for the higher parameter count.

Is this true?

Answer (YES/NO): YES